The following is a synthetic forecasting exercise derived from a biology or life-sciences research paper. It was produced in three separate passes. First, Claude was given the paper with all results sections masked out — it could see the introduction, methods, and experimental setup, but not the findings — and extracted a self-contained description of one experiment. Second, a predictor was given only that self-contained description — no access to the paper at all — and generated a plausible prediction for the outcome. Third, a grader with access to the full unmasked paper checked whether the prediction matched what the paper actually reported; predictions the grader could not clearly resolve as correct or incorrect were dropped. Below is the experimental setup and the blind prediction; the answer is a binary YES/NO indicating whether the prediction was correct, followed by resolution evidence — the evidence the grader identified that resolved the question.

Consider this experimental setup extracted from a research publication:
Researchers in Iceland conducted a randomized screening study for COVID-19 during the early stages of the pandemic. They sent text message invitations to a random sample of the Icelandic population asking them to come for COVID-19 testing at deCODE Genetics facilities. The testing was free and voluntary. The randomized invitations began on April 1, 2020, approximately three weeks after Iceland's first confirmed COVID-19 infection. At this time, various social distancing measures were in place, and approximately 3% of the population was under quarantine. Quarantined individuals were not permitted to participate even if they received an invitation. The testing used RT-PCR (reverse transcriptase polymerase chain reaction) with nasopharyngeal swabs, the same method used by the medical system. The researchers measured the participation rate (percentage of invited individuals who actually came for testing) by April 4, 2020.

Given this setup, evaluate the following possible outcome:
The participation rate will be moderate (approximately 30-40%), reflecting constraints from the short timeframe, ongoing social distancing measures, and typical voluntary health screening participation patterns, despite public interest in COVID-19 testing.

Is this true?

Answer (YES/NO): YES